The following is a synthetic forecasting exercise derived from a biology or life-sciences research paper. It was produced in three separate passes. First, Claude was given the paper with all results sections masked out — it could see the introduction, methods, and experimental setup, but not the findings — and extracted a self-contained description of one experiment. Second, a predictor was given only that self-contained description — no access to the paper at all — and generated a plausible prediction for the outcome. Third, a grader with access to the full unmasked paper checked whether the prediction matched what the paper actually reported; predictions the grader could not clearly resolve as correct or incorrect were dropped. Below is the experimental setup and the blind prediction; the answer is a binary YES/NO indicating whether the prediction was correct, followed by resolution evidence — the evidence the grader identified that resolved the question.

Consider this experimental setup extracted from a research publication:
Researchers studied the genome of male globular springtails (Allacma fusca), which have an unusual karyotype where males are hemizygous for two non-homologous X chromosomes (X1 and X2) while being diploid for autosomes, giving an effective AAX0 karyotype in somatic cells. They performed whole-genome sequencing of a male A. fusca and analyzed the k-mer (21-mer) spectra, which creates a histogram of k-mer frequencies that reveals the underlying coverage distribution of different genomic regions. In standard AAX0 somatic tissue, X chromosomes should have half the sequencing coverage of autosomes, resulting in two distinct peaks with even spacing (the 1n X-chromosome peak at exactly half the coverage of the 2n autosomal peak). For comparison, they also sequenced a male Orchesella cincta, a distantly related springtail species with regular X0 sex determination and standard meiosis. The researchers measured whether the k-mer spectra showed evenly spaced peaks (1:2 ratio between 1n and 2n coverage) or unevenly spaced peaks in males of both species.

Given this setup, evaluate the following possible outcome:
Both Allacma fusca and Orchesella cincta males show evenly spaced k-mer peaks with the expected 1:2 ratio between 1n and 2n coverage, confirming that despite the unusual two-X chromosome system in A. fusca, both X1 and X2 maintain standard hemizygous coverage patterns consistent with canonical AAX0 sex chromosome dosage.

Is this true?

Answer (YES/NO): NO